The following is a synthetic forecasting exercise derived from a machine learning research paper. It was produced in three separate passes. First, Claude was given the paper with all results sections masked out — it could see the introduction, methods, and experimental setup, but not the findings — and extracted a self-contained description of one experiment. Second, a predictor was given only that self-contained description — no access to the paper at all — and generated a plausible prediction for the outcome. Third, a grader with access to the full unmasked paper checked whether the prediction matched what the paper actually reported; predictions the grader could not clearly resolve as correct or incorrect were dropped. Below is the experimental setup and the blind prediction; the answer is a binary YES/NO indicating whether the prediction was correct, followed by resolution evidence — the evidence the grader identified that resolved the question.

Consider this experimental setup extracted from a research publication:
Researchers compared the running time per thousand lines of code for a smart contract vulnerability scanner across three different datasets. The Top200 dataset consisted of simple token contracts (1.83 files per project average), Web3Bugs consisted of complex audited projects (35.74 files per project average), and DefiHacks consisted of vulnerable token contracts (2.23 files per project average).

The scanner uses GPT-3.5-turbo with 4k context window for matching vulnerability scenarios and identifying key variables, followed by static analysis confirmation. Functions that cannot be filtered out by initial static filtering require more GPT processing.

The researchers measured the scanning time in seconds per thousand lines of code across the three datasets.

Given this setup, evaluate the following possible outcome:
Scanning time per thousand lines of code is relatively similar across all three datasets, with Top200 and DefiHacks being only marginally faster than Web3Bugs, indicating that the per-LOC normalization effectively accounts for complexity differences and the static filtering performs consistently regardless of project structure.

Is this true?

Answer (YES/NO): NO